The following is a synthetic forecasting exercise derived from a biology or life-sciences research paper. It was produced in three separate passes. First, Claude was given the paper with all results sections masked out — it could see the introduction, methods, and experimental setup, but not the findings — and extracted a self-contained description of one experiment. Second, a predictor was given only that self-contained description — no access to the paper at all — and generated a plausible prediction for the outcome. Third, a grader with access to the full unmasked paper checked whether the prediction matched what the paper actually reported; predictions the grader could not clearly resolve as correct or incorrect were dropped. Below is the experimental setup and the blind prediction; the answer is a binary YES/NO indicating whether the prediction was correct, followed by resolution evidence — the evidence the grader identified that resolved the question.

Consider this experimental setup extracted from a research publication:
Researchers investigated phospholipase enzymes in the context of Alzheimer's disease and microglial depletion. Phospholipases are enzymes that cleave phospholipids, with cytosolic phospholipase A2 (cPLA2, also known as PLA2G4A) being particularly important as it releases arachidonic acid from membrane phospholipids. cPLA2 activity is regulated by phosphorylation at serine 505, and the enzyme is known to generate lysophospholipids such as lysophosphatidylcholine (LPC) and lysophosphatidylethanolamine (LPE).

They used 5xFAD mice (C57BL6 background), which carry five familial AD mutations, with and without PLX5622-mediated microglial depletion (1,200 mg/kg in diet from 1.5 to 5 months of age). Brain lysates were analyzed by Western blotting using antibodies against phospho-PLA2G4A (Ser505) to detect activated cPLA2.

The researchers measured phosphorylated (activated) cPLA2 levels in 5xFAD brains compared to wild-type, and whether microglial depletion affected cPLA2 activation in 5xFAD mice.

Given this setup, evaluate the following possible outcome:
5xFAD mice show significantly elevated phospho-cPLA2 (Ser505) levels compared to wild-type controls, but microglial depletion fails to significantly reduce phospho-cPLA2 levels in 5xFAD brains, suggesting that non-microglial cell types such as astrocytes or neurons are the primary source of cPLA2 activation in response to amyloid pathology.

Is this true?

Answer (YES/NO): NO